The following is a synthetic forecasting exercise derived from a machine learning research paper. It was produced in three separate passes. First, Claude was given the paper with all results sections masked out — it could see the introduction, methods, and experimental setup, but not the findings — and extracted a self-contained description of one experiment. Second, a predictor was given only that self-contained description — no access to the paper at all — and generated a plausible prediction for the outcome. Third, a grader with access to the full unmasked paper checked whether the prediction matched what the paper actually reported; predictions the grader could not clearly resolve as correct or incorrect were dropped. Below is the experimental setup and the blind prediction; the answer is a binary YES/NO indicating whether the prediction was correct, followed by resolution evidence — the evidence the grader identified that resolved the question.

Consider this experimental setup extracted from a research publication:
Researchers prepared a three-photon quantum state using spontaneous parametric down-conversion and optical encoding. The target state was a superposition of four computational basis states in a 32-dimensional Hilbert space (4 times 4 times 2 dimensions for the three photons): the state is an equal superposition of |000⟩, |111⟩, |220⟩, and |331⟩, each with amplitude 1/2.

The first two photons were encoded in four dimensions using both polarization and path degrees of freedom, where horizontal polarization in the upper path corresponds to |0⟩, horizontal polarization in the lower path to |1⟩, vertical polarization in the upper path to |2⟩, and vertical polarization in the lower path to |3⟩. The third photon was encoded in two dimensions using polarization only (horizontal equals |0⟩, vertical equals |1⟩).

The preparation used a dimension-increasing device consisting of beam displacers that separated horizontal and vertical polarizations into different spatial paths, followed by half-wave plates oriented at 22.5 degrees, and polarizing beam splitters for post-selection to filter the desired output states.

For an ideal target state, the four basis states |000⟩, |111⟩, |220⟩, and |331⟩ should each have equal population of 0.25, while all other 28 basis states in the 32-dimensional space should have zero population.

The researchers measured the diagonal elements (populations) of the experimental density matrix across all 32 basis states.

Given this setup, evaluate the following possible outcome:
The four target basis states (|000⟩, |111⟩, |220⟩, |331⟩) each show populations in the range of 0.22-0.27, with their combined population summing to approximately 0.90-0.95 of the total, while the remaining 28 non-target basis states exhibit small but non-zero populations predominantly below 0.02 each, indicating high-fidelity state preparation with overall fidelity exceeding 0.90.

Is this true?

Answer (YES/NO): NO